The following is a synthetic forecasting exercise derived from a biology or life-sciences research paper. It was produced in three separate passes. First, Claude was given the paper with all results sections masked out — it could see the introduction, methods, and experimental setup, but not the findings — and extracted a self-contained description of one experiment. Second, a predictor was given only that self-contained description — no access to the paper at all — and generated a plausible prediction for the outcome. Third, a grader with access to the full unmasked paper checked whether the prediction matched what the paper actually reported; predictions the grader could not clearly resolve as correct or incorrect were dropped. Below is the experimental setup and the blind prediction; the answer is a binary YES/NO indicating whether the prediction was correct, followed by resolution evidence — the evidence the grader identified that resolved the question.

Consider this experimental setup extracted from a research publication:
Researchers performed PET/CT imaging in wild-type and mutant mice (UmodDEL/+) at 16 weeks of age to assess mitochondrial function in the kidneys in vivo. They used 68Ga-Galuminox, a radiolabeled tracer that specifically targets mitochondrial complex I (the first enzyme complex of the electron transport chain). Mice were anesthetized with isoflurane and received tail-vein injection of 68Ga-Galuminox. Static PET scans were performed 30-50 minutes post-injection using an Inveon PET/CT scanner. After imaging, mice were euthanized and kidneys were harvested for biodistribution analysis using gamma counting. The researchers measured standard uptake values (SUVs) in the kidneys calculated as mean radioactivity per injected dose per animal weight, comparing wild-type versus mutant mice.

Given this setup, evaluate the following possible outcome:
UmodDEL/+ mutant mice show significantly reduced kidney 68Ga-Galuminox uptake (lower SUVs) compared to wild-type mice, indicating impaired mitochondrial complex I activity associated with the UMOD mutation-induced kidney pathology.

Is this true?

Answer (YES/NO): NO